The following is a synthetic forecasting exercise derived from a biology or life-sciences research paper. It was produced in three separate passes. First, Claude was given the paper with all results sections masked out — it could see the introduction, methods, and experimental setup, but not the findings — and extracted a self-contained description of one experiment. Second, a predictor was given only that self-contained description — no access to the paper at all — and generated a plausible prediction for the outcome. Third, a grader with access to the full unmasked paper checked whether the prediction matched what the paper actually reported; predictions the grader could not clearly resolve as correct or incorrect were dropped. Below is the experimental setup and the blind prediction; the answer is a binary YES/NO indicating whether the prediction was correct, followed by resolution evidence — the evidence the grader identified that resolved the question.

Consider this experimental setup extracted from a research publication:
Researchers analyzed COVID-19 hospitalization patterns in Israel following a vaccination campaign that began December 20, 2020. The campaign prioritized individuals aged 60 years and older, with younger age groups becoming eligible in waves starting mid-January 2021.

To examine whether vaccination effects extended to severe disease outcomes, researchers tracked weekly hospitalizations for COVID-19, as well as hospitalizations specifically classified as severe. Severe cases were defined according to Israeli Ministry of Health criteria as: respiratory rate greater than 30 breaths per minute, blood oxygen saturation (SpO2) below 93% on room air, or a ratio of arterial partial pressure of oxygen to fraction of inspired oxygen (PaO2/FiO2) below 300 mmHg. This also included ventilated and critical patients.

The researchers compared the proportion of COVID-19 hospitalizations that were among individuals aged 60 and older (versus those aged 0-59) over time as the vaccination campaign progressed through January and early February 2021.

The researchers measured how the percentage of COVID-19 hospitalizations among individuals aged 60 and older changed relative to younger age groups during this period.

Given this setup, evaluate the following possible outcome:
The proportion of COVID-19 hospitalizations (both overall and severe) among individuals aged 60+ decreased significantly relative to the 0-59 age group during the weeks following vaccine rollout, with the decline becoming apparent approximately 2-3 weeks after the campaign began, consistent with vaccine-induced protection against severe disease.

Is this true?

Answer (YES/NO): YES